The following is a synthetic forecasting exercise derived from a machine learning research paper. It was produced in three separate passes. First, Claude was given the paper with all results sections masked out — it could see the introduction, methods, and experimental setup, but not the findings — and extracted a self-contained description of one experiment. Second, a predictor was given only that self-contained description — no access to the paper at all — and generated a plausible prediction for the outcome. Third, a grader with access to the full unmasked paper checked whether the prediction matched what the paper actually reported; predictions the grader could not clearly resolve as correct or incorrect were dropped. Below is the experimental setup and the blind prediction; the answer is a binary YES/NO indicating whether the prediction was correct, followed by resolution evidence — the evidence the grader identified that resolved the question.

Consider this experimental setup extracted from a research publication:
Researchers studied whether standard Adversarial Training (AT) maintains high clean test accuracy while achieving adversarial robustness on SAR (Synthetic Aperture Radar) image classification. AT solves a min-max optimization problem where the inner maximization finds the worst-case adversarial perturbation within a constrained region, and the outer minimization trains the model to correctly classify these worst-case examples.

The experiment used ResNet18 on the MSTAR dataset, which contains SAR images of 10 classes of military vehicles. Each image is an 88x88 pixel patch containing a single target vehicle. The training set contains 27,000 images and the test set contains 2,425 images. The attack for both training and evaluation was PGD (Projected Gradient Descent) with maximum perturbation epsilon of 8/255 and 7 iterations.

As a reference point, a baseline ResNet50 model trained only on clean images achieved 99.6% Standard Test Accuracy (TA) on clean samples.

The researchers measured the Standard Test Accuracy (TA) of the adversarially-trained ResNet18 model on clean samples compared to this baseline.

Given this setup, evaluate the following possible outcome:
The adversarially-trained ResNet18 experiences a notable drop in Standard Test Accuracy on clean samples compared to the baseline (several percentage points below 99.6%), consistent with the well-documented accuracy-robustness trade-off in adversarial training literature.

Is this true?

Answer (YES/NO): NO